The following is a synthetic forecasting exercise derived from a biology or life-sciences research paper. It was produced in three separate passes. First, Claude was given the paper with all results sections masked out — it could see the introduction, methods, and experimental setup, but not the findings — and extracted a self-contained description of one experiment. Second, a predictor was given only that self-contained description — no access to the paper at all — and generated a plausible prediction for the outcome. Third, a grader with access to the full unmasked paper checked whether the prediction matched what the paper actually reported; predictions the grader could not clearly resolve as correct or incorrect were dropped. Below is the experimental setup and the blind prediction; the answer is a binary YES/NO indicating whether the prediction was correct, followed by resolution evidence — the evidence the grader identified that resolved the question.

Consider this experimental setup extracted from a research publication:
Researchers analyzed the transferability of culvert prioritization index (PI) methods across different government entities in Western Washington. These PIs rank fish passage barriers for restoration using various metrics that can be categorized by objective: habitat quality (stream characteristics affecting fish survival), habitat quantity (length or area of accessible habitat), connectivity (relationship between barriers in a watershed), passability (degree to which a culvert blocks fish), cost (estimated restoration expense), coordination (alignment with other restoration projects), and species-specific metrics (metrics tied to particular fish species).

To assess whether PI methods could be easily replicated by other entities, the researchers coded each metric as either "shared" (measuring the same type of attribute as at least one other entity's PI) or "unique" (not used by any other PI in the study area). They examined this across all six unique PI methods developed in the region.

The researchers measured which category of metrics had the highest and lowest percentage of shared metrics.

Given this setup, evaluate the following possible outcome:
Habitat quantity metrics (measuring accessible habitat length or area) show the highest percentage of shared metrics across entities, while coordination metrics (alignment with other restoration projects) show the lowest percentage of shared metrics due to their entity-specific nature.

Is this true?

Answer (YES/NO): YES